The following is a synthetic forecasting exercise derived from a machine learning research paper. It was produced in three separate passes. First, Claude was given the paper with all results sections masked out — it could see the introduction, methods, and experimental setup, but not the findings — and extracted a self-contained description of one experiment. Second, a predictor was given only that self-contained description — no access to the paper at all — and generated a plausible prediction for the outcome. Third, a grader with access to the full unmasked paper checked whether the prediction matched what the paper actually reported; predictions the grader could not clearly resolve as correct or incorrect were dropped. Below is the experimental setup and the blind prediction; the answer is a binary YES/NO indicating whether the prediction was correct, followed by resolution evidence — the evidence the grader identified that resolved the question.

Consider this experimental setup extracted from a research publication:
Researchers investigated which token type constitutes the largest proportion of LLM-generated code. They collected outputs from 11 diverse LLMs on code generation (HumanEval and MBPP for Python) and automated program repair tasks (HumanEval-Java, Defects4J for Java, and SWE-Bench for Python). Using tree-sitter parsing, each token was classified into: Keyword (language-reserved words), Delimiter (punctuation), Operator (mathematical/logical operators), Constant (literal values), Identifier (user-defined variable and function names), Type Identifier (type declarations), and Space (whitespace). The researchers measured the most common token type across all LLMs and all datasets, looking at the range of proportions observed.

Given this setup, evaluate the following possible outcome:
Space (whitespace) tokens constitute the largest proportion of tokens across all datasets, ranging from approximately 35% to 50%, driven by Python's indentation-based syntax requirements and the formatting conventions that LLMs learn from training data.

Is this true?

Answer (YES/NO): NO